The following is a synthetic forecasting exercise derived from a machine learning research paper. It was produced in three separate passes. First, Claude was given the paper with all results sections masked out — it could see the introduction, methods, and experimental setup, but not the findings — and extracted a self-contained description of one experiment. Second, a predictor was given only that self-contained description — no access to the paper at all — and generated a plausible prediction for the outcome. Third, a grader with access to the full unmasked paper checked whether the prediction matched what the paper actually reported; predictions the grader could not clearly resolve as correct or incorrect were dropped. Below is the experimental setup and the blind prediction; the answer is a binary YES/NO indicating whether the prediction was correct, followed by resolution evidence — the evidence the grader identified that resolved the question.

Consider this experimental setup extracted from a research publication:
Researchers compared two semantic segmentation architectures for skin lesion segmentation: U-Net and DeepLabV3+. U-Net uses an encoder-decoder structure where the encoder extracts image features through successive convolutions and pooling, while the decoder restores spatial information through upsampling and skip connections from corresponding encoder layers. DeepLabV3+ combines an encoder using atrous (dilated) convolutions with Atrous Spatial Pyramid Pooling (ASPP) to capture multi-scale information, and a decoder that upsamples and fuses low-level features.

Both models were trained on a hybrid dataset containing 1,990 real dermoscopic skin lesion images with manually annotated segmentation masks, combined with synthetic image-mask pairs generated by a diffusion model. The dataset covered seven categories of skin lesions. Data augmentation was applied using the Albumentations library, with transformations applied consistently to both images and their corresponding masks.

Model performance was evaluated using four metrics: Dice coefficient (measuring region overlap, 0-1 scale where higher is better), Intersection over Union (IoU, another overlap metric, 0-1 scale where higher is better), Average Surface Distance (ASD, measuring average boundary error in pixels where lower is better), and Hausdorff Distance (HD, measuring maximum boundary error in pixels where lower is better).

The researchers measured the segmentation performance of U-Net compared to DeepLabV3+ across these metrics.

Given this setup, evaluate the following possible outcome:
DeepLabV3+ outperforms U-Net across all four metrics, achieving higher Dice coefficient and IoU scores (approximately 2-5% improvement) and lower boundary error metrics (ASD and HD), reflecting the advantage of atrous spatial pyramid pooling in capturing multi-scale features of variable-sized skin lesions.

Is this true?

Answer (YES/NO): NO